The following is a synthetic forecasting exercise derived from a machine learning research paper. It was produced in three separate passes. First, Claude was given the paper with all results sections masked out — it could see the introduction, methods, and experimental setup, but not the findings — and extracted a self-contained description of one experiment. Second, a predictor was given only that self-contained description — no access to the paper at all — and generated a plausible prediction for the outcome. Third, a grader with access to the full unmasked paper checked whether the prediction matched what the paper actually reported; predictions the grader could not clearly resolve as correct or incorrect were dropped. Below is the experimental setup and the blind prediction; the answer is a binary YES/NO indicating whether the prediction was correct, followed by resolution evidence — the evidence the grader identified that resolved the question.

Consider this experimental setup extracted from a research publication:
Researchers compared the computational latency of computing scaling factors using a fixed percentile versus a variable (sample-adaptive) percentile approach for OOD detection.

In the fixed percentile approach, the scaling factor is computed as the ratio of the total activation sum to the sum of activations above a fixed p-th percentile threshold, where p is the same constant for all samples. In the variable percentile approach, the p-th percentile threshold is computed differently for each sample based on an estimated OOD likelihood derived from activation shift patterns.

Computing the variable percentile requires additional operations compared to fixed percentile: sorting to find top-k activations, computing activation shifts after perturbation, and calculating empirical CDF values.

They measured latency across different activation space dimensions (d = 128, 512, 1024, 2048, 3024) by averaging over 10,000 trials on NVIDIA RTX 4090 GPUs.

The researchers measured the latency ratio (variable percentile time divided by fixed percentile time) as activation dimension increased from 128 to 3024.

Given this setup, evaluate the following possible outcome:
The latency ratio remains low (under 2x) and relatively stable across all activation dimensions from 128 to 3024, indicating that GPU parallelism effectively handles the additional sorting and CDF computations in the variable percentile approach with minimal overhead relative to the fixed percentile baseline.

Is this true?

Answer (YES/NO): NO